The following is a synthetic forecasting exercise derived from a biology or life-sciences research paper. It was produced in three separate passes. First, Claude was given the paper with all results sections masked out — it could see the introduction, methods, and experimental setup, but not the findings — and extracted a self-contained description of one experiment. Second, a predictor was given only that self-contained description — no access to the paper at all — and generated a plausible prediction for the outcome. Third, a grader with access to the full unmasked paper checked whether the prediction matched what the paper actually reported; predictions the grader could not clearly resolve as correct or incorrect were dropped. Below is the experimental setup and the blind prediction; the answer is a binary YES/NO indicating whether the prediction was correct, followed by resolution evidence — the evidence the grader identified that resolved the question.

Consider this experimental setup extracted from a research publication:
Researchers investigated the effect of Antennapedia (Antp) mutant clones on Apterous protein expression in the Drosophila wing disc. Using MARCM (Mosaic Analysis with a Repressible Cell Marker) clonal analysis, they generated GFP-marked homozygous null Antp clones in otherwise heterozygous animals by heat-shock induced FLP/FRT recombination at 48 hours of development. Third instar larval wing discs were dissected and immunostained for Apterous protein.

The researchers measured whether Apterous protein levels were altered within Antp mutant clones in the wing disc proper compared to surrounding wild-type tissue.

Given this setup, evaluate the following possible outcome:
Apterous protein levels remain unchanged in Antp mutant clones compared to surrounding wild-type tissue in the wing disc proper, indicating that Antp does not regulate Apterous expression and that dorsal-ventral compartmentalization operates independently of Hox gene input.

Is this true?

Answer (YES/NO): NO